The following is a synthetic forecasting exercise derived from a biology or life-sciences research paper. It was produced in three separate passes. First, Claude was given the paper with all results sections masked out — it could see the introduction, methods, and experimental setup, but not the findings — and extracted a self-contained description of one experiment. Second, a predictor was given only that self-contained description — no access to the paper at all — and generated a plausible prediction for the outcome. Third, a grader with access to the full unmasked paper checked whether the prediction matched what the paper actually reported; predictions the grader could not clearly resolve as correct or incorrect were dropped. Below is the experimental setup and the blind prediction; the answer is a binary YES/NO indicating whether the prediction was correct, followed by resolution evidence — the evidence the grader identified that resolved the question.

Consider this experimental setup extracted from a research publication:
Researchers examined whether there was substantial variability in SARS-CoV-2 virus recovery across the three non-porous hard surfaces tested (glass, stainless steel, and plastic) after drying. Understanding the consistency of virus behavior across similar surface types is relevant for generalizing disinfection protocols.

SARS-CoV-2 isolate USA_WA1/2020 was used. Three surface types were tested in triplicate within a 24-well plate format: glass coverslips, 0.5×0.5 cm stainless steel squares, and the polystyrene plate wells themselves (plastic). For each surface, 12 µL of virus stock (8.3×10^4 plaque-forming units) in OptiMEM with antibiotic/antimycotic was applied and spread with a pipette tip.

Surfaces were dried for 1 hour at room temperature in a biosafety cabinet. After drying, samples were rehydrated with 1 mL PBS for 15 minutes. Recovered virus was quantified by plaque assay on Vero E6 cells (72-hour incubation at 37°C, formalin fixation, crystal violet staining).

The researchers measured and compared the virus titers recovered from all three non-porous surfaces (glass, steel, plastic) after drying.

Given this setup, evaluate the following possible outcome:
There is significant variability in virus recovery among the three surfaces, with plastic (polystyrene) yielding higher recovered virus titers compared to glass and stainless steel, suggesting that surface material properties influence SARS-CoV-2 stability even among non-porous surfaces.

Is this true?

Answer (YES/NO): NO